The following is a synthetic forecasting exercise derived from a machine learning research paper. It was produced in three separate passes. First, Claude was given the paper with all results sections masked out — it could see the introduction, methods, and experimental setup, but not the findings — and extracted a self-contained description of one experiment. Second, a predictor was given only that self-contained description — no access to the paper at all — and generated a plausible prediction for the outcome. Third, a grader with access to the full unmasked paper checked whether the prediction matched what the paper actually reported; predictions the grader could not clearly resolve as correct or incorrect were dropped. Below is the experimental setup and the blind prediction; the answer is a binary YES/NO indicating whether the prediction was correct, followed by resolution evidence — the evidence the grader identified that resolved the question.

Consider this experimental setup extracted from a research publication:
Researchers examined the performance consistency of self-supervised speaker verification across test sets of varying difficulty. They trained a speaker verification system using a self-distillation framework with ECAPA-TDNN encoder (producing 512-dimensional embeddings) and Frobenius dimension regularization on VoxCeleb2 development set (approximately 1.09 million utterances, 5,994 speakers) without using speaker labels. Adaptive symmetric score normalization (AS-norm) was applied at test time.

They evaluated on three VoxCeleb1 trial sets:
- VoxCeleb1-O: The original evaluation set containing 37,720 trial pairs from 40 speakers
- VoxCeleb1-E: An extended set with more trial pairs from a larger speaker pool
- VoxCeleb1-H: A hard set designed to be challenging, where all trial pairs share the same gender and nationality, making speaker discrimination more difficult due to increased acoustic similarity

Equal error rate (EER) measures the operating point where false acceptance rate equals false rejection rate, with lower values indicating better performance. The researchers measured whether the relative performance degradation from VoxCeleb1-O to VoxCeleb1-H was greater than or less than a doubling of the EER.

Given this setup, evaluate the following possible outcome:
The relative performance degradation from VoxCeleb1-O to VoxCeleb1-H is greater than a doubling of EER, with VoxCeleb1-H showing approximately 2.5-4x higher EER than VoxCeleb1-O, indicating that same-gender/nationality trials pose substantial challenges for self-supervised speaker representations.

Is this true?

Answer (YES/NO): NO